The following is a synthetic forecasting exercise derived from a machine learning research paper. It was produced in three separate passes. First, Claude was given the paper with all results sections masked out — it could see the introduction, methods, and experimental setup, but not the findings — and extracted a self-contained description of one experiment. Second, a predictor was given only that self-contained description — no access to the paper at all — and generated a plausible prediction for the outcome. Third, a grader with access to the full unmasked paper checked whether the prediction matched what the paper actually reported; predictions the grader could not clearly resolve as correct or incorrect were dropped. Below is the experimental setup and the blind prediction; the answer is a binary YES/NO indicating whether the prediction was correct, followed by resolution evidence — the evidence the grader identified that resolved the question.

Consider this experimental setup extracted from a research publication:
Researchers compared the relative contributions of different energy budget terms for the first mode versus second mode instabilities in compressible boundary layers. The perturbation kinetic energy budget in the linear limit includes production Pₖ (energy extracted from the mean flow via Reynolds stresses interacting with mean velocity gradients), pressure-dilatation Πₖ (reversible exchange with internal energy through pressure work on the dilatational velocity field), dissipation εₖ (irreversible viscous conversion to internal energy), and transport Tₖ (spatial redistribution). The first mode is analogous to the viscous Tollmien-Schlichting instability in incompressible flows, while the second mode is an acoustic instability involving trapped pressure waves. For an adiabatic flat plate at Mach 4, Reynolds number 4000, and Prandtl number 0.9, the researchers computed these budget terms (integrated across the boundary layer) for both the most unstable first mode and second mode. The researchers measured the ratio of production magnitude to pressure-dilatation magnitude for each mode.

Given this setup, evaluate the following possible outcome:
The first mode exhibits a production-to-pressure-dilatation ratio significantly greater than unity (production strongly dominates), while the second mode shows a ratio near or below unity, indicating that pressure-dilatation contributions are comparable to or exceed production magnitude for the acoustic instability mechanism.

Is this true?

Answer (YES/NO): YES